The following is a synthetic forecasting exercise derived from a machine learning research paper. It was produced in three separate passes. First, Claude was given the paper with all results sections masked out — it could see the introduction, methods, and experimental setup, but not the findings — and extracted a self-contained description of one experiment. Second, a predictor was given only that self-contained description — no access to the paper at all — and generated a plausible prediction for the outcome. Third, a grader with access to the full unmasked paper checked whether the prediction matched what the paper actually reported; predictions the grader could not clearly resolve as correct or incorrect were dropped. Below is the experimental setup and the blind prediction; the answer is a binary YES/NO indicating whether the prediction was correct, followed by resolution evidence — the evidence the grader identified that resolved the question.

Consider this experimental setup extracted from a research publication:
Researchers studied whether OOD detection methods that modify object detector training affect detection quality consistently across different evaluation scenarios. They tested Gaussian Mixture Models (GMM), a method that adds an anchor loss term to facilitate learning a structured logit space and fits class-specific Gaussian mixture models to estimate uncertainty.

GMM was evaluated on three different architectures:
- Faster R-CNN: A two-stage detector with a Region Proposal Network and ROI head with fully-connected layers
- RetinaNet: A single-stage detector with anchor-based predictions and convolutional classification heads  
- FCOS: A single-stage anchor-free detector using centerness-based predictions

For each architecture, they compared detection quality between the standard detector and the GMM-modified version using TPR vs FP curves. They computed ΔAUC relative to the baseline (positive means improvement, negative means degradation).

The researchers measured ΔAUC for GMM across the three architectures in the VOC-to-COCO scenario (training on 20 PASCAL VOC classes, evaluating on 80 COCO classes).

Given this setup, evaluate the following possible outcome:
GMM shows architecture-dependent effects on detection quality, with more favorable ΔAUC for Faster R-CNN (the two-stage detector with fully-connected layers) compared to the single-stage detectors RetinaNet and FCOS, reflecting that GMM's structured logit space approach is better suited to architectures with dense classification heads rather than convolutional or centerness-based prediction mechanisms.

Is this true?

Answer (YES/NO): NO